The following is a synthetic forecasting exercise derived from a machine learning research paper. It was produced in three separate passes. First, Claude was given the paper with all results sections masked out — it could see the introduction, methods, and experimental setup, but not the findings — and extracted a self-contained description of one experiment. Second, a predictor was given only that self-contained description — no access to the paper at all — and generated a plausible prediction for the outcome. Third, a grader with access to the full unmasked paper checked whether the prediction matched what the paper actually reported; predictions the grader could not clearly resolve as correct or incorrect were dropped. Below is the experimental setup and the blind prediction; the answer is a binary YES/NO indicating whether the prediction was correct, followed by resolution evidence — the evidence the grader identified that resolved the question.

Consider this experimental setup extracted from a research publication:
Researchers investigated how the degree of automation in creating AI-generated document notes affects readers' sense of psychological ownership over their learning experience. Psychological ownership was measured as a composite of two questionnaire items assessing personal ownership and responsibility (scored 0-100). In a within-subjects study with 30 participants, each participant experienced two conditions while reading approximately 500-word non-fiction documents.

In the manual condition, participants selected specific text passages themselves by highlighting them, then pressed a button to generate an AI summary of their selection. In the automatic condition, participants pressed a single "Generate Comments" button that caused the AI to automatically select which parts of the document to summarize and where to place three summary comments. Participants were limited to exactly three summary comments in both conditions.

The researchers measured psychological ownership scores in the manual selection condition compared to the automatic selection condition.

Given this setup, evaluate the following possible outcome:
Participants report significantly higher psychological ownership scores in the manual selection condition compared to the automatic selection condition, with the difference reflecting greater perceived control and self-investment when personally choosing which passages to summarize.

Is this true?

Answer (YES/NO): YES